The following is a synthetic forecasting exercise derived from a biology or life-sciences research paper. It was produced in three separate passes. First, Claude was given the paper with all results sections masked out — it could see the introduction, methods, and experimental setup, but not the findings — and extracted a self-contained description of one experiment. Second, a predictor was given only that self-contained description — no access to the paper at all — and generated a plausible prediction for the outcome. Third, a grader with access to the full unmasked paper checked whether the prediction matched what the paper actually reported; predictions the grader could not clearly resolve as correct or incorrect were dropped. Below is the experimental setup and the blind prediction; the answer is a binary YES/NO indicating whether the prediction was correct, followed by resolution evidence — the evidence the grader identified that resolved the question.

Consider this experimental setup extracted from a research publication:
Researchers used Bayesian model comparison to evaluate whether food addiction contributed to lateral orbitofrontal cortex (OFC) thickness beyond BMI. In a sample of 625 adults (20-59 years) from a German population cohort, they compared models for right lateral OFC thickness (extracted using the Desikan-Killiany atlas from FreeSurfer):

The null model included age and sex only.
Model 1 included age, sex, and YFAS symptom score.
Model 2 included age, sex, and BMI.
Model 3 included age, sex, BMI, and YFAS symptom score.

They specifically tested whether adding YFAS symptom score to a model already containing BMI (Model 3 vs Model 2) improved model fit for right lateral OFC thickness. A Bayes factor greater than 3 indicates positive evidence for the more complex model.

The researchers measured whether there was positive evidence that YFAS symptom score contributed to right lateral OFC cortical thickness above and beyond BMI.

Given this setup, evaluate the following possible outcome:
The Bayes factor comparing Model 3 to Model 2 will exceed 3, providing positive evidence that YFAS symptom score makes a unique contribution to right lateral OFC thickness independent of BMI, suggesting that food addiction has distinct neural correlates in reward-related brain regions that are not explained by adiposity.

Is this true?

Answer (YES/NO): YES